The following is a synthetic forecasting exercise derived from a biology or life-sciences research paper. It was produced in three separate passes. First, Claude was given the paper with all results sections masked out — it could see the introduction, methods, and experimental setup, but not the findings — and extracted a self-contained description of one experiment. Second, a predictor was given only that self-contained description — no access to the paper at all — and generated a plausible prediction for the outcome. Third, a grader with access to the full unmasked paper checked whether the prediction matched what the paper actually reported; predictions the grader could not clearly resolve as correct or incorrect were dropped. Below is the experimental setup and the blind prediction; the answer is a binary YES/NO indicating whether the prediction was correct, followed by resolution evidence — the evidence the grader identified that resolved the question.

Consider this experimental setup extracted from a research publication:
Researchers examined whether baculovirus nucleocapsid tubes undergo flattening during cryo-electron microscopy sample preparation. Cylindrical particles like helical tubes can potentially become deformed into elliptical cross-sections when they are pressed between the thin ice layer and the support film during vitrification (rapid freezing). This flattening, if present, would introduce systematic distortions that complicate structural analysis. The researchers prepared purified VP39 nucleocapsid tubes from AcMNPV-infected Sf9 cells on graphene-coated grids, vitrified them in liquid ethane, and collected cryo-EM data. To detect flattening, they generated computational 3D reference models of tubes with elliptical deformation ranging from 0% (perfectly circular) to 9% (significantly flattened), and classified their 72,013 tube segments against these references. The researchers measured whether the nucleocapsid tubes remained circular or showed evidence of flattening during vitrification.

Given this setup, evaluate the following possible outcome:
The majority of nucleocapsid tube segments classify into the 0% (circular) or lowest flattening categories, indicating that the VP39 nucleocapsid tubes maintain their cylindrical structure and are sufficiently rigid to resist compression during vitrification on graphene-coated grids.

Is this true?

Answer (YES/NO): NO